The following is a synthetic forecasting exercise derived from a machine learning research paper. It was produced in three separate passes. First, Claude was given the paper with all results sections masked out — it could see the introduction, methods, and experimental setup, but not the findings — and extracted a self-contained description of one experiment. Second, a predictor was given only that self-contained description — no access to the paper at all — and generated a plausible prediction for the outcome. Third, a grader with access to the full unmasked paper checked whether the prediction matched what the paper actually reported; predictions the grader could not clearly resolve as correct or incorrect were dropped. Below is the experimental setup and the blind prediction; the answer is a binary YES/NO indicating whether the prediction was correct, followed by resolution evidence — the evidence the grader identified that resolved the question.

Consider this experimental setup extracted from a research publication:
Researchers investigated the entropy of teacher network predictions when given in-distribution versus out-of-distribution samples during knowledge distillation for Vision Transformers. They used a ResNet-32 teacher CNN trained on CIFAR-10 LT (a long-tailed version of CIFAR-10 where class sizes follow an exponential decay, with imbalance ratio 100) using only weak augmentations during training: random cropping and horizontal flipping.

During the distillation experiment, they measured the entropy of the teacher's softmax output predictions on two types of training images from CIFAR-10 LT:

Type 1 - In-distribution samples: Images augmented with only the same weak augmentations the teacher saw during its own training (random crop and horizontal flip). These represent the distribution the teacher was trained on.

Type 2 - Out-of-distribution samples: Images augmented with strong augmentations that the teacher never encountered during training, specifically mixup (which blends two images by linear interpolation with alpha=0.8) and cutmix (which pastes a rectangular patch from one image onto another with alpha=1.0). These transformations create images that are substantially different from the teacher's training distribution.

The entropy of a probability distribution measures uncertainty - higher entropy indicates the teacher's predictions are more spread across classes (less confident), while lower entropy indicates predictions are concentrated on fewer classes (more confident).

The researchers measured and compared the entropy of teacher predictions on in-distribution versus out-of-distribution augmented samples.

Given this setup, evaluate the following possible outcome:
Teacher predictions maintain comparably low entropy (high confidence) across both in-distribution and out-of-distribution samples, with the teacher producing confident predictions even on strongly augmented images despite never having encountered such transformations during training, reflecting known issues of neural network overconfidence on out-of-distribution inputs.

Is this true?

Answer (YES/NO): NO